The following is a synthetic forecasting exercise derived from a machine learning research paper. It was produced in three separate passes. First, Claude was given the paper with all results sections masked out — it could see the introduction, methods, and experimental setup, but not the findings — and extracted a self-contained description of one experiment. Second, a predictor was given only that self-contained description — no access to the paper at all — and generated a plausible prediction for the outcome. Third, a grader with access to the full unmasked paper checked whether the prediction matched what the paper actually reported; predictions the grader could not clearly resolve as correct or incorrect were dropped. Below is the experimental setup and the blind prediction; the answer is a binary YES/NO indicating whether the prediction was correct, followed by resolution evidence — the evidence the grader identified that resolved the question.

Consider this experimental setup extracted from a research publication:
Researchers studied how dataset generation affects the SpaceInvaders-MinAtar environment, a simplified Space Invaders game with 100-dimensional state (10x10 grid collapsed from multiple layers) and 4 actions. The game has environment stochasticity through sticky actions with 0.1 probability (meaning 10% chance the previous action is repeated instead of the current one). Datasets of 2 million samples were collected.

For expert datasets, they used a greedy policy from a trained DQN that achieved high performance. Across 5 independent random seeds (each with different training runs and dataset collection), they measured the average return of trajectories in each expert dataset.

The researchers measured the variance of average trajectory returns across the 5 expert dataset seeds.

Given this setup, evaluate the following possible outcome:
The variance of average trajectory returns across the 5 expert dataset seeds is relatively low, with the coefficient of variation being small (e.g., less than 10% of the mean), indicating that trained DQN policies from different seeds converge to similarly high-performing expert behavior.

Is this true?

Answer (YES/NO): NO